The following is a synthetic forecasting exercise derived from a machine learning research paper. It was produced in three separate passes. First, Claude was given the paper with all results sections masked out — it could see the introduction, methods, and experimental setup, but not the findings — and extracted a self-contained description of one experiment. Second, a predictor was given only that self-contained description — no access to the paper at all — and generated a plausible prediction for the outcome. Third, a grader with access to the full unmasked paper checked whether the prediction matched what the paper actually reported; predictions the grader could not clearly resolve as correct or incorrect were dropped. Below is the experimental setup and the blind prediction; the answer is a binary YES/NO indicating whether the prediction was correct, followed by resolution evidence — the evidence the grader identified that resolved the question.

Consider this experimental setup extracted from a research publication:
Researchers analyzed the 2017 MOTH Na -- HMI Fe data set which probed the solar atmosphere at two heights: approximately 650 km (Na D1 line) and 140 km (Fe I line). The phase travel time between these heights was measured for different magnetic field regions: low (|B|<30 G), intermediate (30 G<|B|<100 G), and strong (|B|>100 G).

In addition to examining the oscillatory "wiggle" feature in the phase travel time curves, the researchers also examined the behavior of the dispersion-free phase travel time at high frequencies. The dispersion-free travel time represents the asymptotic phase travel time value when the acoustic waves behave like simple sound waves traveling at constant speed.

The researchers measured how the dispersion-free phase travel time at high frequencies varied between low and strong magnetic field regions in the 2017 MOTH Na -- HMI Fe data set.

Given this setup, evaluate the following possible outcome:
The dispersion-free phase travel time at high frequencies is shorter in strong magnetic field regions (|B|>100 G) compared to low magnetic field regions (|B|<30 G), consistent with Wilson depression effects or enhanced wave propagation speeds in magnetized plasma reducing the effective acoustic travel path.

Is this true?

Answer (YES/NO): YES